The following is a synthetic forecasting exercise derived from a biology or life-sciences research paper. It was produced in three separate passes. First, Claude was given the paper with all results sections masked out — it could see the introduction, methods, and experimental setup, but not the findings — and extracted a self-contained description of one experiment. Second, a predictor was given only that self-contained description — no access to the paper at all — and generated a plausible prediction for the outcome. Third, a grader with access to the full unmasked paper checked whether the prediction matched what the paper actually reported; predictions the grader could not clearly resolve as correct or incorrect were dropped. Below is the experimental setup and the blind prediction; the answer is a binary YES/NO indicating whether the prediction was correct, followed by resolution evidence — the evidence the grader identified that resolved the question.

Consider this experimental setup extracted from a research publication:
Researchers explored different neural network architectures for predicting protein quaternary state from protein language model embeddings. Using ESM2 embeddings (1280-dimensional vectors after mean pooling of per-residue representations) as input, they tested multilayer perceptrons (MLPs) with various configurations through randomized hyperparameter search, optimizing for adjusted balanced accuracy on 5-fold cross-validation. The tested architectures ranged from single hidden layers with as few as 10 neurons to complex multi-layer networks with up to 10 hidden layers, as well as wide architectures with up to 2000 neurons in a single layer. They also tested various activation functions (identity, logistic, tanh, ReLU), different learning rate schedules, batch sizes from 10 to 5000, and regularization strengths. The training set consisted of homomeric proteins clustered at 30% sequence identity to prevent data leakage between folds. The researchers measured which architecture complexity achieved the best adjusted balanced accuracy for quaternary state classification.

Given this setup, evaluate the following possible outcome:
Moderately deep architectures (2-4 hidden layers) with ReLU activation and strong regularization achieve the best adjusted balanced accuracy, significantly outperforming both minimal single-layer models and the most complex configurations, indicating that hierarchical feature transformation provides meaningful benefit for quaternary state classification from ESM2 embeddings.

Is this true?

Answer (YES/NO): NO